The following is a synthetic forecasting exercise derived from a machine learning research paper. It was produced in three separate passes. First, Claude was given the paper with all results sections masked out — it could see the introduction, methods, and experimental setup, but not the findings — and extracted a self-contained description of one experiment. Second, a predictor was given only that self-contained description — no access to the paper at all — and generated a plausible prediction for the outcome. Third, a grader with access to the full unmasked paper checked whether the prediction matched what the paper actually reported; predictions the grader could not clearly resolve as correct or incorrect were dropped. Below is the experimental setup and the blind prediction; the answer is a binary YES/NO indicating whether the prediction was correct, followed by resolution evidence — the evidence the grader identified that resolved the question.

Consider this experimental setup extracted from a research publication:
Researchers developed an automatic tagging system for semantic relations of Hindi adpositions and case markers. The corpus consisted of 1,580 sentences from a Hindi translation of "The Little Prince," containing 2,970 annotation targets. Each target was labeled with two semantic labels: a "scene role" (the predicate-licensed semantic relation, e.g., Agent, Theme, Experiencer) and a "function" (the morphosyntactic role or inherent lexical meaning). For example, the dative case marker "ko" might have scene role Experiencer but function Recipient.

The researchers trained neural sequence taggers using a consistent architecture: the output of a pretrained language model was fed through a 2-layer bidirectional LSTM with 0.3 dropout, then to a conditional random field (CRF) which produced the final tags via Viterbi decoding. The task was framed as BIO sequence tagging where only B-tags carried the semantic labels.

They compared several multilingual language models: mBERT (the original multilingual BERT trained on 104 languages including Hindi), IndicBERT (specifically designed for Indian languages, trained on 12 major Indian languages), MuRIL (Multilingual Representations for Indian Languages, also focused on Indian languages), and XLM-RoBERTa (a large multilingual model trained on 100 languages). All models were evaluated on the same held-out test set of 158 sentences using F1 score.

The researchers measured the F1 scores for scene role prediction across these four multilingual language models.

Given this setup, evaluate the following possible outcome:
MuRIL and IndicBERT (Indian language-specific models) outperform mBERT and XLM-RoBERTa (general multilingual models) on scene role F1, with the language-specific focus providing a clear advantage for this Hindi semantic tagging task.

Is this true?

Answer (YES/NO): NO